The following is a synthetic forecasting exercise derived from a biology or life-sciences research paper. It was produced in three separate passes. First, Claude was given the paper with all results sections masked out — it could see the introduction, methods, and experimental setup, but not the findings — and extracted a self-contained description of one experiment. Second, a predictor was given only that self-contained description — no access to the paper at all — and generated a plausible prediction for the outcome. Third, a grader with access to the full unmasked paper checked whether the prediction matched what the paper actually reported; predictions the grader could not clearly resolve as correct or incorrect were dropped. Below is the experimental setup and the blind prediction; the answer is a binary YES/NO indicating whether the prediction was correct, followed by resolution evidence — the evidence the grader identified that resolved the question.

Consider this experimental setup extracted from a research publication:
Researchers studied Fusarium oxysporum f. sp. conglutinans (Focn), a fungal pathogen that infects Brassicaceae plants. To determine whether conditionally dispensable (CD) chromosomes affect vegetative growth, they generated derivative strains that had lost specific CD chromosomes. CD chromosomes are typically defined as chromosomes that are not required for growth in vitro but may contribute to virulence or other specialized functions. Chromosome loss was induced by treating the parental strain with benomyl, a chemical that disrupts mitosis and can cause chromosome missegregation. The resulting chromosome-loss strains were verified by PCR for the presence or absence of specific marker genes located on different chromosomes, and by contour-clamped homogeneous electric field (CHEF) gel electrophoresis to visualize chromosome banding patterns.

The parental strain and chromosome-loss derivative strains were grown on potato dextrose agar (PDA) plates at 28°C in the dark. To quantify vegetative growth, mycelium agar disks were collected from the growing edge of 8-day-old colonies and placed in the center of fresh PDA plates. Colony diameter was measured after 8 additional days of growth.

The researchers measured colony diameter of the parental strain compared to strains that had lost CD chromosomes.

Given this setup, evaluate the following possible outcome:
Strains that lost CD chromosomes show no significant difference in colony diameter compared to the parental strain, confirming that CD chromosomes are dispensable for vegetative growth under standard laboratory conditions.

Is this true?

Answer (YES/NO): NO